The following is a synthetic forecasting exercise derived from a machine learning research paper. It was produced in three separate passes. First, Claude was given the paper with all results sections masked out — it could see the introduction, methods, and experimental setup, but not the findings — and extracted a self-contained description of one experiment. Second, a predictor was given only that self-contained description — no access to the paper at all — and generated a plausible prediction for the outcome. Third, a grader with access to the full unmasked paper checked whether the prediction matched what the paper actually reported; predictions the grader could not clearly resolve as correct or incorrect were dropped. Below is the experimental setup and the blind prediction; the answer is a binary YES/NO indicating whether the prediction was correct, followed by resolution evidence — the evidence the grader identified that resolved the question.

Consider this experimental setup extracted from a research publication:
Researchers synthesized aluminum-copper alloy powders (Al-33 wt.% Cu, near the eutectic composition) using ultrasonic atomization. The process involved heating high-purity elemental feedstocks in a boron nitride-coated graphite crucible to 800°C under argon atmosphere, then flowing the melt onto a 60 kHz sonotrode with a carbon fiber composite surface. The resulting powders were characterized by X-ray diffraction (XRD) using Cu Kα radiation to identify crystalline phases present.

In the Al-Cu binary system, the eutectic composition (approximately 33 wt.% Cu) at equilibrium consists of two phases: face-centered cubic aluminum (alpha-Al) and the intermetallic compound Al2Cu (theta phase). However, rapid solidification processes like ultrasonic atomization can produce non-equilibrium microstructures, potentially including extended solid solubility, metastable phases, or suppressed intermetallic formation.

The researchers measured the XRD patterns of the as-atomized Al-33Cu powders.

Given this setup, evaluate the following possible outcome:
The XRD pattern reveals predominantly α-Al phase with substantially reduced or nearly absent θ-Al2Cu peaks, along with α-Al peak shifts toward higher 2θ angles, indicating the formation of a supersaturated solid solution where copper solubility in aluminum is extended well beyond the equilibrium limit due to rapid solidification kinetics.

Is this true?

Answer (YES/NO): NO